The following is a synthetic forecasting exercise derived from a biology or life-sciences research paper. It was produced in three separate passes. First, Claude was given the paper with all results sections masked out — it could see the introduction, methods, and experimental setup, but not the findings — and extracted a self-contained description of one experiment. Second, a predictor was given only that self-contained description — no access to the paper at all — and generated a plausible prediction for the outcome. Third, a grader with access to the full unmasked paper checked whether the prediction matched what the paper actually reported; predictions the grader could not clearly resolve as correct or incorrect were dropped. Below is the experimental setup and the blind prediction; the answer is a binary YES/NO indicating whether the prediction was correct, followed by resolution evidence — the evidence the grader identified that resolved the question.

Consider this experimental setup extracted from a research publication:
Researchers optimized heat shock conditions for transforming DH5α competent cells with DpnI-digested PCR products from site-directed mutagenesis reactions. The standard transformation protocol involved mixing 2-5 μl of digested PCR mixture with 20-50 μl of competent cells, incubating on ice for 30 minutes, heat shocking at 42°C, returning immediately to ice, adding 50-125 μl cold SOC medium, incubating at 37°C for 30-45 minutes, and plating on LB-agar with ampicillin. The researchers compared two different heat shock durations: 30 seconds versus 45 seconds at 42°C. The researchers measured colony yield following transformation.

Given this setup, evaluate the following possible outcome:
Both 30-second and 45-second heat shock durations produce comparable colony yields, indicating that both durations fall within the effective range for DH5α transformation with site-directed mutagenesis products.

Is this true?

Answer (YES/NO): NO